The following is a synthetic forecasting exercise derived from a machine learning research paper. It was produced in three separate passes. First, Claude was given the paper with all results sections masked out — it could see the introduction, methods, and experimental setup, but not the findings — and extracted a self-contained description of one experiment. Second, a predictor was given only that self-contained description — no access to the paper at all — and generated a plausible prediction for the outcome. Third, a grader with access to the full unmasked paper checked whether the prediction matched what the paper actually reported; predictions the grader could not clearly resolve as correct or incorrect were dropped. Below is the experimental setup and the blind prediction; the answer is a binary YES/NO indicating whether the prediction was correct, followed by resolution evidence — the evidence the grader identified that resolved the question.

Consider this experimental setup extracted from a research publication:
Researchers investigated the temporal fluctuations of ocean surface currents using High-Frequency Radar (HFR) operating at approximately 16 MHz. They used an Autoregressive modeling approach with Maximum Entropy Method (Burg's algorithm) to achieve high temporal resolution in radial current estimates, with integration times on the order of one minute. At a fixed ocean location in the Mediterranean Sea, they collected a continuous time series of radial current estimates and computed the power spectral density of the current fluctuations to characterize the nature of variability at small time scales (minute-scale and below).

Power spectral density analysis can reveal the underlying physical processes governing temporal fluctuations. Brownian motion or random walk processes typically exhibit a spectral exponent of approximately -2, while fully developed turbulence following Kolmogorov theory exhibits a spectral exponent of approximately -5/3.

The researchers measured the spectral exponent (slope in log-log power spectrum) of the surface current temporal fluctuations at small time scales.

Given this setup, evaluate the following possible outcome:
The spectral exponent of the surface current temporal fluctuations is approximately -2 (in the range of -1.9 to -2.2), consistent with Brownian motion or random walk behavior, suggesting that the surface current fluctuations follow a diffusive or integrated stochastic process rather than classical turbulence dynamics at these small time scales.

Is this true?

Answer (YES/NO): NO